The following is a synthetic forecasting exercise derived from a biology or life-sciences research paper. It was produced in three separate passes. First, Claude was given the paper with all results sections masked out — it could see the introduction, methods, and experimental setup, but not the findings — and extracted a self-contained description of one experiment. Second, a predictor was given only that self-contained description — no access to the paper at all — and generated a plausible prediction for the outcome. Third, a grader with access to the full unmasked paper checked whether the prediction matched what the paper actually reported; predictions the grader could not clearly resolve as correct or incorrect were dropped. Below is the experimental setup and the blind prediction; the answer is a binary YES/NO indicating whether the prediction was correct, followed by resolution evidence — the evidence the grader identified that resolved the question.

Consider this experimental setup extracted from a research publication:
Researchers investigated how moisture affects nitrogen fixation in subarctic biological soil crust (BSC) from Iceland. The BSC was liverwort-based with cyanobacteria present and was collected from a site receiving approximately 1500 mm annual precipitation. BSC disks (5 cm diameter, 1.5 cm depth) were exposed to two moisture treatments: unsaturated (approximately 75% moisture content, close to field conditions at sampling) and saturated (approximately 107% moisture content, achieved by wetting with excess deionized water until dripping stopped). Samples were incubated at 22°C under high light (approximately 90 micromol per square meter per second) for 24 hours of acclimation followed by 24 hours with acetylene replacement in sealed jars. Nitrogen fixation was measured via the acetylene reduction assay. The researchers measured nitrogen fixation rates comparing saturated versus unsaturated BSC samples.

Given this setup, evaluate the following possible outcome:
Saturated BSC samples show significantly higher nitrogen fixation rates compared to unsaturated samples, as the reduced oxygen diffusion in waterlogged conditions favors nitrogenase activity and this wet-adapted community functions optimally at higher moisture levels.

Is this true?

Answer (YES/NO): NO